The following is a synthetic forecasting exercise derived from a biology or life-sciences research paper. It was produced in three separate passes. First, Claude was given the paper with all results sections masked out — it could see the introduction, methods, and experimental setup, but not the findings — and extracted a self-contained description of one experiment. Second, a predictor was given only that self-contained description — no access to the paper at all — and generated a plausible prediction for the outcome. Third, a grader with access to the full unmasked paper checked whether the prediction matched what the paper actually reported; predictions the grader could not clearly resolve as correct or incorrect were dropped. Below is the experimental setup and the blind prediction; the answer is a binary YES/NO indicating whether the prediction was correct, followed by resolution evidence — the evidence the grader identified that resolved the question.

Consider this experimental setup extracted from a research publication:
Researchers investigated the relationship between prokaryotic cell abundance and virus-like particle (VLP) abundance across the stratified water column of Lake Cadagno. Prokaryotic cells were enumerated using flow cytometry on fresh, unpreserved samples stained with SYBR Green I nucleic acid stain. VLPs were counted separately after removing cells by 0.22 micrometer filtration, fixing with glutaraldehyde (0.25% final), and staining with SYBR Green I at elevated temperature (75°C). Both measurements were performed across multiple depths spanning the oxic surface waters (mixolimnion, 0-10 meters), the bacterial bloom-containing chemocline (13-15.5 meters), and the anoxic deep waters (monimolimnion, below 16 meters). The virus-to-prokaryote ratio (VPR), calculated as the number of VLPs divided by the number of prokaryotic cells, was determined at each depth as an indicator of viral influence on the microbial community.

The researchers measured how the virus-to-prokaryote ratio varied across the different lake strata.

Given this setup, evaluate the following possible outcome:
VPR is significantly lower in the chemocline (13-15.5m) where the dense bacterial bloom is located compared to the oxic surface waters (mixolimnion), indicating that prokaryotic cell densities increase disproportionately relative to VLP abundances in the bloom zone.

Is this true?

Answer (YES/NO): YES